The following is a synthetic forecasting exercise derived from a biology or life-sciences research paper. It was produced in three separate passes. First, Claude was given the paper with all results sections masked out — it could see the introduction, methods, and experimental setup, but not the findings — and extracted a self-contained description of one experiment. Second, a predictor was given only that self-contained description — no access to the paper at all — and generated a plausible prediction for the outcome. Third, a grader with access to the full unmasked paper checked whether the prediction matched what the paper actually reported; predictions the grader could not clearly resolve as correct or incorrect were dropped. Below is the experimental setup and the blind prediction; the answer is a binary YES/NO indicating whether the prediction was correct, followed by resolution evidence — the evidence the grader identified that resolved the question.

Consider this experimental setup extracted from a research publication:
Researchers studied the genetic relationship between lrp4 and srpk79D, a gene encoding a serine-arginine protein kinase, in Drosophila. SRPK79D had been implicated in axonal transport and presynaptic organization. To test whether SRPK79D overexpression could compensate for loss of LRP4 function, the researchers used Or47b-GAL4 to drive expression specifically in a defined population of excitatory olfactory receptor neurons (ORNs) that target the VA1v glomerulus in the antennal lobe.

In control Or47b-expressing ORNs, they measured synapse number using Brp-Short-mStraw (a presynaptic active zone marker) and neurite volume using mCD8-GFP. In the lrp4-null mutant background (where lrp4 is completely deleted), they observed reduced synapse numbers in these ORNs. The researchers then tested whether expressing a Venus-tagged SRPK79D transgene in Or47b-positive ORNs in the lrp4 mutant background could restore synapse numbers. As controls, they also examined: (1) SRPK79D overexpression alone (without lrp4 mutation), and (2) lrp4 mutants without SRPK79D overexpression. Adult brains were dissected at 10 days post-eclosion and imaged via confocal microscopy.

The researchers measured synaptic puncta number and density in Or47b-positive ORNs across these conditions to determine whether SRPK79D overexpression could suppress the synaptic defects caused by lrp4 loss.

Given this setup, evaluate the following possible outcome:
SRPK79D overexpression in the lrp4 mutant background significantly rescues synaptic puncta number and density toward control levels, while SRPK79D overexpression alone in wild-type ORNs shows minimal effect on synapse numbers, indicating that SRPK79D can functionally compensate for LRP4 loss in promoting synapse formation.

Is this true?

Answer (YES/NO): YES